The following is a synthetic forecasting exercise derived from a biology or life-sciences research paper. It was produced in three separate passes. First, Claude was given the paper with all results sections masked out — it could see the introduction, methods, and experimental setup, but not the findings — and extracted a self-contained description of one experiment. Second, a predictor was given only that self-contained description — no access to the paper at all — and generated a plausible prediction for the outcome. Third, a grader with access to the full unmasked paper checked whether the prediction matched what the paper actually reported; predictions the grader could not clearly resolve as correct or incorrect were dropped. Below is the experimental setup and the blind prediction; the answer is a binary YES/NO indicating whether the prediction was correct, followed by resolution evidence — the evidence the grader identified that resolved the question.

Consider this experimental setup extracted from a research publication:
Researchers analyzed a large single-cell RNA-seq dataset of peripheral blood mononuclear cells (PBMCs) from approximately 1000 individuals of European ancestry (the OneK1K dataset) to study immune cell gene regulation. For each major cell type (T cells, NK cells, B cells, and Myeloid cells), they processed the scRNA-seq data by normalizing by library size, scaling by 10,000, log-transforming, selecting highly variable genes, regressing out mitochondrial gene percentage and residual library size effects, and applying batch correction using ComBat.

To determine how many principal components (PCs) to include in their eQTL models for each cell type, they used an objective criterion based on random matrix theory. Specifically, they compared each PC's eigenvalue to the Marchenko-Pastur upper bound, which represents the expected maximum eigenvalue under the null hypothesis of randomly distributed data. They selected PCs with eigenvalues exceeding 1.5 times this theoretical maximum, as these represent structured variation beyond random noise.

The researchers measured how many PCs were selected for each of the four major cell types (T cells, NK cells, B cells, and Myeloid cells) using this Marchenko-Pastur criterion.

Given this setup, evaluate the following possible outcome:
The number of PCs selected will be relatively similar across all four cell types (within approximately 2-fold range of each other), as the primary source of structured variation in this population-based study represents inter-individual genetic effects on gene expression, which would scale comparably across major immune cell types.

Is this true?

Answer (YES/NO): YES